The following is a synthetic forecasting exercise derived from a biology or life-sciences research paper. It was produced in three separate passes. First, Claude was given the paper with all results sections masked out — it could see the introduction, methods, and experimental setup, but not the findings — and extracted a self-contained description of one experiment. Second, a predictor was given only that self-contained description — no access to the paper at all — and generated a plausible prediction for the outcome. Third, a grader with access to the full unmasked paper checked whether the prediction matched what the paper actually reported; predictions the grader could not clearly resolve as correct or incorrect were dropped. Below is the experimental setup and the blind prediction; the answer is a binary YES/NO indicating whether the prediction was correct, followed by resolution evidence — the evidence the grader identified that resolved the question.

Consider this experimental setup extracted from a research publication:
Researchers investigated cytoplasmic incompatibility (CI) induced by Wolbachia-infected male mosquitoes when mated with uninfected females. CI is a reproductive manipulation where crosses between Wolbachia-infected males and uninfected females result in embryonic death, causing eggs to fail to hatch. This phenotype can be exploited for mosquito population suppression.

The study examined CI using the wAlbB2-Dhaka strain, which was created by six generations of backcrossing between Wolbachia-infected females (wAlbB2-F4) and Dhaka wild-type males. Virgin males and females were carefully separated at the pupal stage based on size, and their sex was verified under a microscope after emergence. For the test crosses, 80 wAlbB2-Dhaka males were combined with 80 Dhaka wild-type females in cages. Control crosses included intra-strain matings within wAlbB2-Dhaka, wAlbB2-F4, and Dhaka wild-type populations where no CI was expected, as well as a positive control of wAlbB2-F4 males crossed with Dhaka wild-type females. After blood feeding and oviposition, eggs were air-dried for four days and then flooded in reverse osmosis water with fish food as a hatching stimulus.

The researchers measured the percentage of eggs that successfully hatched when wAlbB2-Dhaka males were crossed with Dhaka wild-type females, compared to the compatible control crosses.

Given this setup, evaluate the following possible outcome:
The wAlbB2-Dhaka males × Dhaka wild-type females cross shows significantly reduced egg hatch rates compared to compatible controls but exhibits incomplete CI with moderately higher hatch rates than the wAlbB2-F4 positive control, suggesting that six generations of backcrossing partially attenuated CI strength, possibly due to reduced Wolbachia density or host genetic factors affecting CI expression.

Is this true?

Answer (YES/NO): NO